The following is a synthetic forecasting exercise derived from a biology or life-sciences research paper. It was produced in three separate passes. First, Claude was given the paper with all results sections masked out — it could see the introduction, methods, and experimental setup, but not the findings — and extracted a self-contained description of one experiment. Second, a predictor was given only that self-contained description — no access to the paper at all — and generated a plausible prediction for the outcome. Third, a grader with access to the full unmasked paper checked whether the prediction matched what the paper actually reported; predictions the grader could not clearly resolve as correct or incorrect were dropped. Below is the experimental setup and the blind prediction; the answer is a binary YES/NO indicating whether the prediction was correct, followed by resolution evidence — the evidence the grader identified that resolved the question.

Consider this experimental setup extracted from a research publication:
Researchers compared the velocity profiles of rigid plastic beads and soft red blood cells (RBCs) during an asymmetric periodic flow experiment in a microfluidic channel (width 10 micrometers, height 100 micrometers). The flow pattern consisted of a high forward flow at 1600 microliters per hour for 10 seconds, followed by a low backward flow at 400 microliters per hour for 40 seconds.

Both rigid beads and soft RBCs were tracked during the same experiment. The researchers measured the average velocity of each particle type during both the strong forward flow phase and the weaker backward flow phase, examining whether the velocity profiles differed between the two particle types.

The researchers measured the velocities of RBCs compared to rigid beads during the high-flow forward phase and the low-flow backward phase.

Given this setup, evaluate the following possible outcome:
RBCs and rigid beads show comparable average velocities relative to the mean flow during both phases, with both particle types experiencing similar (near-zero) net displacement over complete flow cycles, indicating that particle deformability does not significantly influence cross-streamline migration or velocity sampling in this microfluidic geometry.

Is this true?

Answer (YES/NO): NO